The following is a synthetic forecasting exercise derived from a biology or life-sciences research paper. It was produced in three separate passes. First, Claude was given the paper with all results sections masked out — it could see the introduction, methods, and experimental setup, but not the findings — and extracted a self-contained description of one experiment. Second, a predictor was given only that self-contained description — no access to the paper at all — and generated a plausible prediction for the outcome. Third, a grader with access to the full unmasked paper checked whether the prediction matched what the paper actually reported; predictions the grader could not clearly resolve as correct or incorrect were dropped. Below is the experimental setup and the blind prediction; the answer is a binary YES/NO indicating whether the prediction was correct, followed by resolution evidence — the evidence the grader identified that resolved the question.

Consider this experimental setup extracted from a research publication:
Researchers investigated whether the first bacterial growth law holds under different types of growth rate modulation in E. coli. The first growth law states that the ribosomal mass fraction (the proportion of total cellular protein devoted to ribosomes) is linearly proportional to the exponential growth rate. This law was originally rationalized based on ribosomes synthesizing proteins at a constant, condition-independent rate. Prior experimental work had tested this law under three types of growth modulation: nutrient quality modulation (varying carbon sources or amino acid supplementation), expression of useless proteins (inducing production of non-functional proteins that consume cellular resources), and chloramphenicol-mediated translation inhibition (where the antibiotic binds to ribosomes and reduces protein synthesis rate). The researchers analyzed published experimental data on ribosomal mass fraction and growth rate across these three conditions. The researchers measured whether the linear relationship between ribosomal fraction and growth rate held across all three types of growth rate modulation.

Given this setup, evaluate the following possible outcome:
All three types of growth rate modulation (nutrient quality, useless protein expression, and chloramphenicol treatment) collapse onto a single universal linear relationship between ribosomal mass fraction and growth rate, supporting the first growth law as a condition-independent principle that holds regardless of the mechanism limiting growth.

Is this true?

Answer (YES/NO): NO